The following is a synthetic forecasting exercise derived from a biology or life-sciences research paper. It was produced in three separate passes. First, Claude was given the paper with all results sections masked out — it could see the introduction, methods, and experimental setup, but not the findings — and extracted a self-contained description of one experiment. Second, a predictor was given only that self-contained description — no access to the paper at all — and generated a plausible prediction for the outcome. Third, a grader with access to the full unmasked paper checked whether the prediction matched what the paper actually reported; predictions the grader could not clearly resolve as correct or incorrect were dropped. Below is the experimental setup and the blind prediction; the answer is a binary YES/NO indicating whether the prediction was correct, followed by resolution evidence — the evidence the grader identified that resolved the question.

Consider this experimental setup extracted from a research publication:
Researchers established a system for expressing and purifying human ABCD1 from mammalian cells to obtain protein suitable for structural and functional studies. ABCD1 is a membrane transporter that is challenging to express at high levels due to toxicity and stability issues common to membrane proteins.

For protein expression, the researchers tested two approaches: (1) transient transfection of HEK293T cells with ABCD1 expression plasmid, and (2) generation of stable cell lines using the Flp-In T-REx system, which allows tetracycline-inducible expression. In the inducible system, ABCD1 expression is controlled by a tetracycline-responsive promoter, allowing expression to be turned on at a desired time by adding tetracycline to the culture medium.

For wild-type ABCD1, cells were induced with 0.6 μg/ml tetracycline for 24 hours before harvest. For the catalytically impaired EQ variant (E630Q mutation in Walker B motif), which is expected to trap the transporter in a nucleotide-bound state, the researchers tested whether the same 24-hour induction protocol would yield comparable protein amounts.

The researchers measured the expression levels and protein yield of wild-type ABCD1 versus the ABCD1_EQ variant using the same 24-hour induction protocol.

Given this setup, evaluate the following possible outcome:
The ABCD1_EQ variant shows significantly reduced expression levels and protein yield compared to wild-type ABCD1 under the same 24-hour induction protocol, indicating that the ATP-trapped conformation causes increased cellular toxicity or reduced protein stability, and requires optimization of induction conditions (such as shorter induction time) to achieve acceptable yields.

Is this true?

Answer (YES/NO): NO